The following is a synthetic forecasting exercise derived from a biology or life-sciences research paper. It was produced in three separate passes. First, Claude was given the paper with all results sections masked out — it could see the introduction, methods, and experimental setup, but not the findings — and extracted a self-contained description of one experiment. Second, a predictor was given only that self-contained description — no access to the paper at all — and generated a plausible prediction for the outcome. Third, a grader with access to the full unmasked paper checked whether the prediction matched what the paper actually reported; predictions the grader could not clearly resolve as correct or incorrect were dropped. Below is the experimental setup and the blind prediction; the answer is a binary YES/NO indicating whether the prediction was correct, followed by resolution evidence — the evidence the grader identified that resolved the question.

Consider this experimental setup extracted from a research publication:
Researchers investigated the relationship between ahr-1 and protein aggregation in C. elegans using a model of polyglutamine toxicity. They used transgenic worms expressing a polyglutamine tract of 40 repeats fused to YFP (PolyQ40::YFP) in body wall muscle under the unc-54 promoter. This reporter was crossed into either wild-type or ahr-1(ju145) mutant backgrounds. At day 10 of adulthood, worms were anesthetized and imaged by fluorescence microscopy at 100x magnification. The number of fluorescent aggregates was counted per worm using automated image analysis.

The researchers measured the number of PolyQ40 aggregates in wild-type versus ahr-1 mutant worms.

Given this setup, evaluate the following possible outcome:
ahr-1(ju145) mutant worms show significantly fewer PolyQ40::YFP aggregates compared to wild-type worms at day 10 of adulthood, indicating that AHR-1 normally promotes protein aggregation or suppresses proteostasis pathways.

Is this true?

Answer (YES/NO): NO